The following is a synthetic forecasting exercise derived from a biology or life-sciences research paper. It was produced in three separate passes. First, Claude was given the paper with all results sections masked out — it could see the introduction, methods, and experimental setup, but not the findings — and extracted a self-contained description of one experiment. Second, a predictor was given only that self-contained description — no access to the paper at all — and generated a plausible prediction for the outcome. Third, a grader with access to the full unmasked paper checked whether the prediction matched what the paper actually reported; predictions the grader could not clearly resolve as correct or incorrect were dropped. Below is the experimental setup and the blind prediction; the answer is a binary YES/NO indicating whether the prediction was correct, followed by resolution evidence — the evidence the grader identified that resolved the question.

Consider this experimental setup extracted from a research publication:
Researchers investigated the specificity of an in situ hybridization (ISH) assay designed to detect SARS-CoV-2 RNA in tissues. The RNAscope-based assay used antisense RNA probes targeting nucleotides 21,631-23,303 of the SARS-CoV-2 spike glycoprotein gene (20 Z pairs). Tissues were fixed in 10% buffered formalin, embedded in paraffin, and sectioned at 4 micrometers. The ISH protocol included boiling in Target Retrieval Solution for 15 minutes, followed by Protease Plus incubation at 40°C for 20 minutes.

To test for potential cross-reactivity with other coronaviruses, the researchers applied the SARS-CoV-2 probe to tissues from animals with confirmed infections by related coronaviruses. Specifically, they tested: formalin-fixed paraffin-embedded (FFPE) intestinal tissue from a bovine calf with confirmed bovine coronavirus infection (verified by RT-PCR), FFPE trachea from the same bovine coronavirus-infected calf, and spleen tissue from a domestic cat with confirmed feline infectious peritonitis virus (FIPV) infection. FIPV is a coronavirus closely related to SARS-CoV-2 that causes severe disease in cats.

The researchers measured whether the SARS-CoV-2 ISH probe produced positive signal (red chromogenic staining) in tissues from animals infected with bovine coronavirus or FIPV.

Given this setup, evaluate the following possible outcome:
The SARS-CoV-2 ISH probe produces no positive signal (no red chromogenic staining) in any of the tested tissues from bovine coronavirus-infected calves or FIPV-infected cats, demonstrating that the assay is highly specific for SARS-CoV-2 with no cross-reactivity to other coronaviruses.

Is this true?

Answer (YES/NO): YES